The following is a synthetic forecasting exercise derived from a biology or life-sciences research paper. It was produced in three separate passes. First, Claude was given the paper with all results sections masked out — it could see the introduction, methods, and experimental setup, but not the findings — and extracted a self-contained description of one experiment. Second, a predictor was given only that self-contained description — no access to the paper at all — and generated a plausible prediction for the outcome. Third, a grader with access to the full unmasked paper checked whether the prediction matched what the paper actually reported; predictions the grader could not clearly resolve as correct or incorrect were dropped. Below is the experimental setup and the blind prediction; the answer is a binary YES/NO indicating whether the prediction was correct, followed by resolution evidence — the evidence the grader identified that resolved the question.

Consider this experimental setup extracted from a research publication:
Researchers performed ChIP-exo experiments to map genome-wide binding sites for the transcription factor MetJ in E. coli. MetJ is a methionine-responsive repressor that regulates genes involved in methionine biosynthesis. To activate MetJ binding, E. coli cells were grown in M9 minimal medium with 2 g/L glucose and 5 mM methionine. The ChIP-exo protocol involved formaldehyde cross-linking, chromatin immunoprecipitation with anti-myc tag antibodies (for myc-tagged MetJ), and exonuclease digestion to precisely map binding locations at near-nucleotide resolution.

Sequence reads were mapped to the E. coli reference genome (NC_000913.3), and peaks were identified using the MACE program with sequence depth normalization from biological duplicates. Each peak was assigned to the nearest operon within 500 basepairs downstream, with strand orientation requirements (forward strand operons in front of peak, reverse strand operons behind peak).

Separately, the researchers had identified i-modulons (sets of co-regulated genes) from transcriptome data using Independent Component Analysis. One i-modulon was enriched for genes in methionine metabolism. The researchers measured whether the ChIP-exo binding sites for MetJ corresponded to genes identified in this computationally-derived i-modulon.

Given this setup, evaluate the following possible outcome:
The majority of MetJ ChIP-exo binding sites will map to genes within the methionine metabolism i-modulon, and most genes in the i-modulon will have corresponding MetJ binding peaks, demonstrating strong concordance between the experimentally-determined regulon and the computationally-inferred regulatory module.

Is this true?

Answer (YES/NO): YES